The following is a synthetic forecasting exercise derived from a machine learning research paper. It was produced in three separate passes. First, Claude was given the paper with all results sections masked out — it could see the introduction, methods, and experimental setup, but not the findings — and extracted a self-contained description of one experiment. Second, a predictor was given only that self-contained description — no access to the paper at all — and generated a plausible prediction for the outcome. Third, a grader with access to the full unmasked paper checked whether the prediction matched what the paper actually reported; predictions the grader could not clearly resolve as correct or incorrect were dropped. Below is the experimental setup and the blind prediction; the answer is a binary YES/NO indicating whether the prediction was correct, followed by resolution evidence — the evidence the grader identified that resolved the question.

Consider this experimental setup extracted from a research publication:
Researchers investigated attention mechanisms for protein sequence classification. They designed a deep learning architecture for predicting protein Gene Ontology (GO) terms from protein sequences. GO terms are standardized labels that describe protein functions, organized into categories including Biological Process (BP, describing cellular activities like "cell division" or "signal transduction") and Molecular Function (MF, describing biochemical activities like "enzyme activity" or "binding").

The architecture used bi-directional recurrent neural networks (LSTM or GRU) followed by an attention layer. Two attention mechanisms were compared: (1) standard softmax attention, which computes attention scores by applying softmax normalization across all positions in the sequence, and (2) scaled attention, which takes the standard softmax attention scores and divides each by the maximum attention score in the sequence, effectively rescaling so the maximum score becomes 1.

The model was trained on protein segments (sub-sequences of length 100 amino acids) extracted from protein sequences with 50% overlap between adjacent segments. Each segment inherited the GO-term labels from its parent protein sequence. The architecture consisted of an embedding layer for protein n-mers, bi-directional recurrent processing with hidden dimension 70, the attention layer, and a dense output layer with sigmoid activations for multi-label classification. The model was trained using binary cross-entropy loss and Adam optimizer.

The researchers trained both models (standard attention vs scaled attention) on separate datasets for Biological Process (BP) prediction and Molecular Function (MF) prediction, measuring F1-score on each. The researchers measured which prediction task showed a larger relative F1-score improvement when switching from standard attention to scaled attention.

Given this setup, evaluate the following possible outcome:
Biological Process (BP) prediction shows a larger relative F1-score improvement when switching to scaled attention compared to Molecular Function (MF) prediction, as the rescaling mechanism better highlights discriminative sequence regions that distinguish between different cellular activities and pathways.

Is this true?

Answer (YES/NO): NO